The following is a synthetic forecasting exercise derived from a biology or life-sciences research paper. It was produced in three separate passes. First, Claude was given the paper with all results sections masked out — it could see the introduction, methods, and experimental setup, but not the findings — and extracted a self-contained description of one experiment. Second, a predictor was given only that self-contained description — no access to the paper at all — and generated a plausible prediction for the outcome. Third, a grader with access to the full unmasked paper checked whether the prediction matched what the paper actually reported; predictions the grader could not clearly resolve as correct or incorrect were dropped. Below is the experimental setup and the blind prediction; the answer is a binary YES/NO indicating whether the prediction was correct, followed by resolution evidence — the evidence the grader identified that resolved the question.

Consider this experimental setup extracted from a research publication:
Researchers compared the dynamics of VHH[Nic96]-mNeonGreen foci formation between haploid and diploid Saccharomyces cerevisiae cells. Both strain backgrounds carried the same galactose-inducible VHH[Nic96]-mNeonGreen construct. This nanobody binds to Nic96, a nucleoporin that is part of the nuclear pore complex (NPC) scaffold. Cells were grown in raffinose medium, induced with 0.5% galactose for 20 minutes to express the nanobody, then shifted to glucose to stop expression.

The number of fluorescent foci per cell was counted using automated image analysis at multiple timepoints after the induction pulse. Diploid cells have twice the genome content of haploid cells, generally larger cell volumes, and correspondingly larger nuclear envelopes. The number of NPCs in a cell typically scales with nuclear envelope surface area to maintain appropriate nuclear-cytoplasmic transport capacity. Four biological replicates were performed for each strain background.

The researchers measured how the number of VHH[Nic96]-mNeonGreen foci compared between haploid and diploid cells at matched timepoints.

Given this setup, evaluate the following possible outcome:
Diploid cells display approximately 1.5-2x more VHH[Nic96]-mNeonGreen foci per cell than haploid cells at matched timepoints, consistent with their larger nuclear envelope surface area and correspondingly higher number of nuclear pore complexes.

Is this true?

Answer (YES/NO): NO